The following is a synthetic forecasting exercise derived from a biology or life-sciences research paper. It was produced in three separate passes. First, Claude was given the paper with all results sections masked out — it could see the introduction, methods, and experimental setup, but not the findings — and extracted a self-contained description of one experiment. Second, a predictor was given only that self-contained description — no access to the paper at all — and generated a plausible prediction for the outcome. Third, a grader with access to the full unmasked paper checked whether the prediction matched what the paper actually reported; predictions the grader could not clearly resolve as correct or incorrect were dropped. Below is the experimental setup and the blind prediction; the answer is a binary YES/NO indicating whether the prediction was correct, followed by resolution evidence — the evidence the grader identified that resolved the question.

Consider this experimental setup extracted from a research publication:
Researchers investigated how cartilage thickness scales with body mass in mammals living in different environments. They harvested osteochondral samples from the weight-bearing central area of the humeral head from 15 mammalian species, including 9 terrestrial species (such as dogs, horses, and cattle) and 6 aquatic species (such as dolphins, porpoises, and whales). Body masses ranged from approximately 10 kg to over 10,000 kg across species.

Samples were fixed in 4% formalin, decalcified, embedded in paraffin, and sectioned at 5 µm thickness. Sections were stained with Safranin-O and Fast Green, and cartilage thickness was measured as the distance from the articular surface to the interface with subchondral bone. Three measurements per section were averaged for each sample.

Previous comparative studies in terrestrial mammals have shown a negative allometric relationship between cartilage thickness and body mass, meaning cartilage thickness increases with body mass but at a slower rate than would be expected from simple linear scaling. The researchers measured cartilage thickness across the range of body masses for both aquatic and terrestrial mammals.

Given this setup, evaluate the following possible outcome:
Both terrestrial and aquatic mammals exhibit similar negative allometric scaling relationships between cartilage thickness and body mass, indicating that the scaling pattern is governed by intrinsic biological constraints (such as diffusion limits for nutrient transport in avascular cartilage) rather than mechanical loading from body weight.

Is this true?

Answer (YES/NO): YES